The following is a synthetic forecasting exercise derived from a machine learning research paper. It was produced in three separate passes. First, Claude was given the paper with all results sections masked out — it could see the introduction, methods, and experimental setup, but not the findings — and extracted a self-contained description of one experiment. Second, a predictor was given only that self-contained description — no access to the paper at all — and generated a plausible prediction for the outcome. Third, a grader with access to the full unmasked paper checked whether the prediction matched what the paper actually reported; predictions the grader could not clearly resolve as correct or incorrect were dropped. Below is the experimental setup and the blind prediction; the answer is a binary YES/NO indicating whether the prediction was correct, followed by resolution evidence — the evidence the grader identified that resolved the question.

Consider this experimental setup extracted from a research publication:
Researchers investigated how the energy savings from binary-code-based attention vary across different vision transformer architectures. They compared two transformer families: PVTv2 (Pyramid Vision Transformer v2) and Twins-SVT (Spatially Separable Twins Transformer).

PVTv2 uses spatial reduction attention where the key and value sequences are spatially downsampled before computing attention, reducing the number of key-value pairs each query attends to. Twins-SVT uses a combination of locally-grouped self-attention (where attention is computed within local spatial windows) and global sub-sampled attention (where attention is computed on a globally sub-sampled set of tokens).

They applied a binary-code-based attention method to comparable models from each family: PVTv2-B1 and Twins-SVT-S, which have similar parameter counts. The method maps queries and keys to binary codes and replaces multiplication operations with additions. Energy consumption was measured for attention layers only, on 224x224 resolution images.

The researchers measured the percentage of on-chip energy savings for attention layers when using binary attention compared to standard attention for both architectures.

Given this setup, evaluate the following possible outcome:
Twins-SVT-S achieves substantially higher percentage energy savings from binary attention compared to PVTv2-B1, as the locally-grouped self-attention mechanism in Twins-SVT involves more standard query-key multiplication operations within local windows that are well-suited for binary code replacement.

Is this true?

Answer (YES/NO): NO